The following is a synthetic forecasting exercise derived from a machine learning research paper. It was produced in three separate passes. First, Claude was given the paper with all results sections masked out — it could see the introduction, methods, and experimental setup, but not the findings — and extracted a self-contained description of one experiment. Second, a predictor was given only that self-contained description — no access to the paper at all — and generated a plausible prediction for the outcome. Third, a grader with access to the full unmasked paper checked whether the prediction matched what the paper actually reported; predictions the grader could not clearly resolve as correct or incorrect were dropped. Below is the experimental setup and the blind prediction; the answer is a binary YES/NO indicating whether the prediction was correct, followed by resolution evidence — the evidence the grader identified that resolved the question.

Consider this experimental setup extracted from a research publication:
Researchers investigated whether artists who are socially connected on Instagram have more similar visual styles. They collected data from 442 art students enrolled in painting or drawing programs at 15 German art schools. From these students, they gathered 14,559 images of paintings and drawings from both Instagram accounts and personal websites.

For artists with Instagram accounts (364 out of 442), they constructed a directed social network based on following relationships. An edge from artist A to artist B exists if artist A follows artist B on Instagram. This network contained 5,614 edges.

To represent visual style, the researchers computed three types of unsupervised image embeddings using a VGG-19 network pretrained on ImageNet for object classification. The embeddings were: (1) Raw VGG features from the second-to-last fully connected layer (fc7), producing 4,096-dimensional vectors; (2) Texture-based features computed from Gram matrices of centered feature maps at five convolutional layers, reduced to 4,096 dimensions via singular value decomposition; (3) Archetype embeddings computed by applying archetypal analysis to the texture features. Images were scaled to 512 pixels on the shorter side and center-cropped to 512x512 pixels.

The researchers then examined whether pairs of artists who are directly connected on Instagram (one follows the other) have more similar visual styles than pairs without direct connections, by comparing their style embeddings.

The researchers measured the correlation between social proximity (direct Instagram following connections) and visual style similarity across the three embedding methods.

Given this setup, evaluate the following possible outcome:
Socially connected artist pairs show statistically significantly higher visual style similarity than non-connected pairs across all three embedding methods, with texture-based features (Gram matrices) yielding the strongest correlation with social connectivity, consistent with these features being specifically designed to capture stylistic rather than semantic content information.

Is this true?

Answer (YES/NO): NO